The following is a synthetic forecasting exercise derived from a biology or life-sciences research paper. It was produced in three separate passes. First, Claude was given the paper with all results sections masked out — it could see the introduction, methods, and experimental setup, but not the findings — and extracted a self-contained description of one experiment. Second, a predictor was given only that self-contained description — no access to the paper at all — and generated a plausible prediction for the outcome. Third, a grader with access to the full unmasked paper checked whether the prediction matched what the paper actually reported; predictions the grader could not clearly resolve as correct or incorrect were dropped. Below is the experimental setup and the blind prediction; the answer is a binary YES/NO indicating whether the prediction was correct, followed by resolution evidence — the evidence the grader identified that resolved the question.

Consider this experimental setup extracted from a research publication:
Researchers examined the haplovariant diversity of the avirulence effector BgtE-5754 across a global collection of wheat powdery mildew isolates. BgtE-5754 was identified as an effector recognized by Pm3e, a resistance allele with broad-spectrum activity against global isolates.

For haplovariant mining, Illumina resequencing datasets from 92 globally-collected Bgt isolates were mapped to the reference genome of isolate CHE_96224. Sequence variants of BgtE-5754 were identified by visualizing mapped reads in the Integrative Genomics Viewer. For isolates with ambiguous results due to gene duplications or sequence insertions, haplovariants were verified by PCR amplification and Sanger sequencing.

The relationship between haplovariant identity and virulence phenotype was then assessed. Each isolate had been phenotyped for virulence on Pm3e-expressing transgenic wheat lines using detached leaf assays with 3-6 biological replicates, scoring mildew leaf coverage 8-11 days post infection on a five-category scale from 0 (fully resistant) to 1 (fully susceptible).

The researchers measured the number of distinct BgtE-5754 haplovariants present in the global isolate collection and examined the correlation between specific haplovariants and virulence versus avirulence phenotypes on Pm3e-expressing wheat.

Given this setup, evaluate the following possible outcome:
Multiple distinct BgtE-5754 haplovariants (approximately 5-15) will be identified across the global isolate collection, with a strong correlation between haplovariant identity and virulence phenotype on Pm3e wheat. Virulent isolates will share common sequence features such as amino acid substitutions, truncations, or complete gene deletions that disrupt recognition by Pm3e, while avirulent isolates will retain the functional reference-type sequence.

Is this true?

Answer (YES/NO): NO